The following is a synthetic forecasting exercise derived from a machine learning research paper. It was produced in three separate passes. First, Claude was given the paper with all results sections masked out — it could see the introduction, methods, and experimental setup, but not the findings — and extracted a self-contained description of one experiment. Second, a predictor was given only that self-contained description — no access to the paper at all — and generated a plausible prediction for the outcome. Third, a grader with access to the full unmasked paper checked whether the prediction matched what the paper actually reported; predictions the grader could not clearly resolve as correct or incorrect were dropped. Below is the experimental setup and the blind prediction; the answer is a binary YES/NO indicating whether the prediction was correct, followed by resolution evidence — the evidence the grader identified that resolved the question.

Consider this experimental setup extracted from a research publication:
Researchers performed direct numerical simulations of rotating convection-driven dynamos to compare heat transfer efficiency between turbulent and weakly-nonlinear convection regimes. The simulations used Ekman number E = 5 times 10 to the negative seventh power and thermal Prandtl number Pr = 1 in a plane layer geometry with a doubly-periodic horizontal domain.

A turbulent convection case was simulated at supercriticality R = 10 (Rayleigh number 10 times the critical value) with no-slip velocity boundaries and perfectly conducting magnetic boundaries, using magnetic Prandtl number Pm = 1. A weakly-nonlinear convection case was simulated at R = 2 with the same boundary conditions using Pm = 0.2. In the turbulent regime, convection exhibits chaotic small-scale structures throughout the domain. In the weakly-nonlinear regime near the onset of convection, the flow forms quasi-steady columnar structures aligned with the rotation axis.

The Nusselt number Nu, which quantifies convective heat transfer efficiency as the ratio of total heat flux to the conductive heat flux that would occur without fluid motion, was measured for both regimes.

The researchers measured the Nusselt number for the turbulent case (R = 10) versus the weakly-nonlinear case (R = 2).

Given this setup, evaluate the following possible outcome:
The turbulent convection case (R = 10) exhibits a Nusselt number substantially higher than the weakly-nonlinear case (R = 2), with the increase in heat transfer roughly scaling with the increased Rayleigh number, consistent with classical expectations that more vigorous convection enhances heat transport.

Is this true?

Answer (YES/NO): YES